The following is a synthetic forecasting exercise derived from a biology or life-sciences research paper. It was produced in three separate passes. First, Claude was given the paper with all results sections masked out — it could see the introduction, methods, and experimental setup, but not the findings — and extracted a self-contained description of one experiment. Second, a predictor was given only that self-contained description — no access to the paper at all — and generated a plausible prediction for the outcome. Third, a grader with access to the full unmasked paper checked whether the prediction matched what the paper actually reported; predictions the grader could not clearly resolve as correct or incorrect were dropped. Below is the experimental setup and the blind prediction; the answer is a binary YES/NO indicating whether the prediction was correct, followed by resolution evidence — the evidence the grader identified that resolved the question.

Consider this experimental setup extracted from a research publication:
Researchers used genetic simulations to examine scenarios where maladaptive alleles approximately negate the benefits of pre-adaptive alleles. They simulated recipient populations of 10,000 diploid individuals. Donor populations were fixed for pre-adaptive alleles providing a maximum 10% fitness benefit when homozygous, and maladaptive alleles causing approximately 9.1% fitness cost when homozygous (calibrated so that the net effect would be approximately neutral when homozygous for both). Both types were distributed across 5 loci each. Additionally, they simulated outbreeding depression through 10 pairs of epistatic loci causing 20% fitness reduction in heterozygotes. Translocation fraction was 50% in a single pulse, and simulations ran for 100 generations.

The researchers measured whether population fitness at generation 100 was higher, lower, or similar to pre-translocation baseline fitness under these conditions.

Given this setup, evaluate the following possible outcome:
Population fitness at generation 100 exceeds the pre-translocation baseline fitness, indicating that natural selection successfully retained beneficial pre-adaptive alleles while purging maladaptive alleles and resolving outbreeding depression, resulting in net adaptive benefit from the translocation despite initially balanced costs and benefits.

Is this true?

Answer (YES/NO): NO